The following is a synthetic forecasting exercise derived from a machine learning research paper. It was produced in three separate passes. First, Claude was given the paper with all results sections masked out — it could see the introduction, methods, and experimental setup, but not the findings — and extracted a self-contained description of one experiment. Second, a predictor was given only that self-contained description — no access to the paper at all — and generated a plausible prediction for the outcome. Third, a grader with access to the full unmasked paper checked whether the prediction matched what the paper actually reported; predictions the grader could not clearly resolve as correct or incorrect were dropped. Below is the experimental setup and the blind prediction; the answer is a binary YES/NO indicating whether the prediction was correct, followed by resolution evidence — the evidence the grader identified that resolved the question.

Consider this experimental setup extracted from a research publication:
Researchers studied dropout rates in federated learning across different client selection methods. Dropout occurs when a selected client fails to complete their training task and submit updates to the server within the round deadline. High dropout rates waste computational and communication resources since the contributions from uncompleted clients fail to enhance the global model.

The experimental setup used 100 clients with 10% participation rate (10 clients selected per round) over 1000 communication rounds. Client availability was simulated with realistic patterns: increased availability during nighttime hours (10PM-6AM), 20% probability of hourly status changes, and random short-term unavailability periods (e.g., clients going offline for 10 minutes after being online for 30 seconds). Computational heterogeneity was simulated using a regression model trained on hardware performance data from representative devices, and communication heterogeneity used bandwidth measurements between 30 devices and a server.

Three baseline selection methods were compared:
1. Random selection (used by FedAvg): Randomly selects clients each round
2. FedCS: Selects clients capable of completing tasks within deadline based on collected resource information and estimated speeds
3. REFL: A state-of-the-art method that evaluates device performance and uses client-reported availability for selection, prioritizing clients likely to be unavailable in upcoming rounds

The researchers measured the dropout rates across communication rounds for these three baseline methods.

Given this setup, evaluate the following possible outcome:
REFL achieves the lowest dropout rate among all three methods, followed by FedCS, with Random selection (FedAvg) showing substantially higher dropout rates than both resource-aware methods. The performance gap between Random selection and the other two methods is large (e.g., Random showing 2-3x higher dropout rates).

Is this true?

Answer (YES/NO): NO